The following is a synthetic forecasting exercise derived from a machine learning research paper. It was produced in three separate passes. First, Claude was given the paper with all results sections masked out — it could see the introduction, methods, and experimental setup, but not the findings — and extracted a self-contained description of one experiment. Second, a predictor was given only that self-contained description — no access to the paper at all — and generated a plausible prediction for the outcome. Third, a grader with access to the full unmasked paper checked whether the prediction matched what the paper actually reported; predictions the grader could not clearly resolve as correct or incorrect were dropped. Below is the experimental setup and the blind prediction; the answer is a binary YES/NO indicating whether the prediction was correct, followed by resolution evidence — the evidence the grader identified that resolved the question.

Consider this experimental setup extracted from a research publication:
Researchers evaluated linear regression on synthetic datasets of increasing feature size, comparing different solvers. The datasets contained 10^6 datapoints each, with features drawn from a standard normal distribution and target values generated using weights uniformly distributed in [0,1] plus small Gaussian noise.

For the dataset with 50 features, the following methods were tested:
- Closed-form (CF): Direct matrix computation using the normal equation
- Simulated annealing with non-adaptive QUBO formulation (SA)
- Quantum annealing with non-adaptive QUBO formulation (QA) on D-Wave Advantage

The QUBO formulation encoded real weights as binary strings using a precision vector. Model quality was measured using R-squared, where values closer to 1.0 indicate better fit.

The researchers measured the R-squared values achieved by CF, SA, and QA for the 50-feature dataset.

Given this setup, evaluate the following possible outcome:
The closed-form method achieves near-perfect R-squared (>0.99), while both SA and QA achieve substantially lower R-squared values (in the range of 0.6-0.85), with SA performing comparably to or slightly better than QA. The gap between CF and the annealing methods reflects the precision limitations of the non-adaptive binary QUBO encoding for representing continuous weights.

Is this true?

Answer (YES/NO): NO